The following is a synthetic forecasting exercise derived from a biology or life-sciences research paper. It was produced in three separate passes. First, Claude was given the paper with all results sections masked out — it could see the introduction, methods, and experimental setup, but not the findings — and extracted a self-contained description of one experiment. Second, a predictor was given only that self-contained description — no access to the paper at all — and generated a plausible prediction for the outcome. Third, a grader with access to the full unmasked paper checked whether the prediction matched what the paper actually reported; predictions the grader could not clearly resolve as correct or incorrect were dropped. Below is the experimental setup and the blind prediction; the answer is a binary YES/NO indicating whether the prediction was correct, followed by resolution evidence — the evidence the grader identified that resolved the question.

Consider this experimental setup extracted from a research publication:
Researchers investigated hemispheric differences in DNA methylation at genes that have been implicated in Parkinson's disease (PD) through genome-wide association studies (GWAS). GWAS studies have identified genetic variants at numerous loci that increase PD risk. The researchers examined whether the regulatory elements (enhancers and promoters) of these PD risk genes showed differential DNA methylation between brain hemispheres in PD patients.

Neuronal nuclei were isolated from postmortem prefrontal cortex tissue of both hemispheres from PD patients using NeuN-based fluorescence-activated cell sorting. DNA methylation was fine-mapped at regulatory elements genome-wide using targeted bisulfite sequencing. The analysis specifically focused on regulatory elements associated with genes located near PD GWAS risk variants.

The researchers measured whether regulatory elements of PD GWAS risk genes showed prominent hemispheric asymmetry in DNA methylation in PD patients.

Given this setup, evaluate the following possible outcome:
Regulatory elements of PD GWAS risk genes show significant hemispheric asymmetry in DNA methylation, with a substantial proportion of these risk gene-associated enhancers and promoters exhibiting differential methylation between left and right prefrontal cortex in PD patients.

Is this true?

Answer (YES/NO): YES